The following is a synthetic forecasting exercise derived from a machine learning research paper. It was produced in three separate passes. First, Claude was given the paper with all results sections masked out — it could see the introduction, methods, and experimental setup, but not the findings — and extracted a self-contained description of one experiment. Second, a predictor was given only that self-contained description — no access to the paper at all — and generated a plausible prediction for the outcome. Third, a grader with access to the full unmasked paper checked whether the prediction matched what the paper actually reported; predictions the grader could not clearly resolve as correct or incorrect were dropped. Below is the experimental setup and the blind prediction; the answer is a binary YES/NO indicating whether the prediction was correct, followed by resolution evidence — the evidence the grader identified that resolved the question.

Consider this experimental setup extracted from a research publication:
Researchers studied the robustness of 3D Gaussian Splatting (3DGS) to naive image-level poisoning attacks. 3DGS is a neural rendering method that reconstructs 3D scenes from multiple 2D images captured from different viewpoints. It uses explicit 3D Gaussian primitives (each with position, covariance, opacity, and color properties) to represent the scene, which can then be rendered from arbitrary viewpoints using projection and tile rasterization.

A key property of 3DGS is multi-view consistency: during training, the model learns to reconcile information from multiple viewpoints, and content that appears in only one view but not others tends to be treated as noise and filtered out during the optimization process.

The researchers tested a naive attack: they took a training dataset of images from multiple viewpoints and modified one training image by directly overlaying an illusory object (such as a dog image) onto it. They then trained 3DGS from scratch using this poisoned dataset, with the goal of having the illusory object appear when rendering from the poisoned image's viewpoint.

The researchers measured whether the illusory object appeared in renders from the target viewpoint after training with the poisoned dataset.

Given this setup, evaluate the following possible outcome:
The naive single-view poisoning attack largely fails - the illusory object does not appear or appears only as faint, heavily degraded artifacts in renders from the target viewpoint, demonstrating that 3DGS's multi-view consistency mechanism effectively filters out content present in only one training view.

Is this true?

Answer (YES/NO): YES